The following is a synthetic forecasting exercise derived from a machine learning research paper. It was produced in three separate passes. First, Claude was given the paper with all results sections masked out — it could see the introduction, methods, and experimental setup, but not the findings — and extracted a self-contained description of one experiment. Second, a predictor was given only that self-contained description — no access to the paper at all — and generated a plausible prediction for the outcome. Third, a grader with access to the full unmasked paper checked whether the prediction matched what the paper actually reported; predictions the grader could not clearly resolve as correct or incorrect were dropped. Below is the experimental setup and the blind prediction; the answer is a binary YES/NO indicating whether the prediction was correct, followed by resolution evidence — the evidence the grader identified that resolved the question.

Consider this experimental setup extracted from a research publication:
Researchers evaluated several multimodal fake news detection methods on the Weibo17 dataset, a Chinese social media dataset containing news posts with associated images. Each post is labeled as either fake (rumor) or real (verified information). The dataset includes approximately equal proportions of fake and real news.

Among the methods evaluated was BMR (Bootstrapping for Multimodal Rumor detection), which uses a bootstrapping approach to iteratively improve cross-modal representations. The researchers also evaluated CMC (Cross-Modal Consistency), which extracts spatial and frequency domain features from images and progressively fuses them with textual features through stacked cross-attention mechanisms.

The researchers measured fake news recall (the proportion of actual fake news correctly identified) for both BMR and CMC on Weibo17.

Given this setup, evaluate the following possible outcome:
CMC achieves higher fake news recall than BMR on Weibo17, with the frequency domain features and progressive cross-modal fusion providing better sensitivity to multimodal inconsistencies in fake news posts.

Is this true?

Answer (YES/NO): NO